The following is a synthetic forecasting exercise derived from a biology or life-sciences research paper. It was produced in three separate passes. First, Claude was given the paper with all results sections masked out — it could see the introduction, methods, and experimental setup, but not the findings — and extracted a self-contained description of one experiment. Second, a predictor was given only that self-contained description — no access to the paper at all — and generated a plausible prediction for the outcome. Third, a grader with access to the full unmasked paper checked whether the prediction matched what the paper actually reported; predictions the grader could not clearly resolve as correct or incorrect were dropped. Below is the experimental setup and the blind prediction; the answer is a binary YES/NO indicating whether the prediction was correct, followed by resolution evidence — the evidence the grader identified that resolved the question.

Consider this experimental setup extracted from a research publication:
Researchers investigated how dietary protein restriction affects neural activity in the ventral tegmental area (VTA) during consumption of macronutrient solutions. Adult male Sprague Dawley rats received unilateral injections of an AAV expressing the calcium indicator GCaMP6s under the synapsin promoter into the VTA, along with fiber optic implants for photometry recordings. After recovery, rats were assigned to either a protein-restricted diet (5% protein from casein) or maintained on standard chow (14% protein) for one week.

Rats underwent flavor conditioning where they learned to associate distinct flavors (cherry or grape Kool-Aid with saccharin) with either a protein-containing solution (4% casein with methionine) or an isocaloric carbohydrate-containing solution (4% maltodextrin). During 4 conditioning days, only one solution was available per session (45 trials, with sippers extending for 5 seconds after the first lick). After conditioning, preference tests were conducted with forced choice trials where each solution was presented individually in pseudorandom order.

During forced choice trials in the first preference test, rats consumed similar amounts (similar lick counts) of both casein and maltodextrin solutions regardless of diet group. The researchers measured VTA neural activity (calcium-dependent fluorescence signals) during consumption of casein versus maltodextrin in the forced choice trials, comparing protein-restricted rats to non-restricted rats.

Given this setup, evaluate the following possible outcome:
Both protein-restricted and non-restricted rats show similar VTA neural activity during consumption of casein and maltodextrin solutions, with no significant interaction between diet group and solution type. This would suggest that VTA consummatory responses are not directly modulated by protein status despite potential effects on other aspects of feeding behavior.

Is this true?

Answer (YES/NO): NO